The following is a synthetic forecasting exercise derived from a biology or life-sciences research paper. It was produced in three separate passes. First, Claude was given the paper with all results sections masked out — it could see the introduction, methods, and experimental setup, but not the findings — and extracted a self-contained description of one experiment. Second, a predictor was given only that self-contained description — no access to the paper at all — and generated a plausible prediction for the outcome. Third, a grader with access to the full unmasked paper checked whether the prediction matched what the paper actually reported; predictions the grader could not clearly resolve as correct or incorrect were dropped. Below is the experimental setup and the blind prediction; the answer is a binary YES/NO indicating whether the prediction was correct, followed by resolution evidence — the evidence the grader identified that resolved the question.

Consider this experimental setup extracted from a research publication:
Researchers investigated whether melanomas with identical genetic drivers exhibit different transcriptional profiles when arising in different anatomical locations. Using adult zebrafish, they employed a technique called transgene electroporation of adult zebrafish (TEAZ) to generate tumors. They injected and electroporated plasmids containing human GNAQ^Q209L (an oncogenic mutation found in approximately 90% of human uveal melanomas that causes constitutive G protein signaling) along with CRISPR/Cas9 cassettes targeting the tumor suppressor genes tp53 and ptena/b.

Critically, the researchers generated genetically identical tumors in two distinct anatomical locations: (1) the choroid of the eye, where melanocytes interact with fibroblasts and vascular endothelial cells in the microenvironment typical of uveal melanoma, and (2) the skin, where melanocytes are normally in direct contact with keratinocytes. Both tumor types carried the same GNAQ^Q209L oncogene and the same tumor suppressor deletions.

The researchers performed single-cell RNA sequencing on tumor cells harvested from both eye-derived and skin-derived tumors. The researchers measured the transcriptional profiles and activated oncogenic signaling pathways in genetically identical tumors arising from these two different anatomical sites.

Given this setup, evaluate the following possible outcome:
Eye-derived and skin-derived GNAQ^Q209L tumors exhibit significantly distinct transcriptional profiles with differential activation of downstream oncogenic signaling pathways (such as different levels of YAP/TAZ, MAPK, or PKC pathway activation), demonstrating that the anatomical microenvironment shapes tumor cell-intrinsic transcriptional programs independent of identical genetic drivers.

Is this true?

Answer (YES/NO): YES